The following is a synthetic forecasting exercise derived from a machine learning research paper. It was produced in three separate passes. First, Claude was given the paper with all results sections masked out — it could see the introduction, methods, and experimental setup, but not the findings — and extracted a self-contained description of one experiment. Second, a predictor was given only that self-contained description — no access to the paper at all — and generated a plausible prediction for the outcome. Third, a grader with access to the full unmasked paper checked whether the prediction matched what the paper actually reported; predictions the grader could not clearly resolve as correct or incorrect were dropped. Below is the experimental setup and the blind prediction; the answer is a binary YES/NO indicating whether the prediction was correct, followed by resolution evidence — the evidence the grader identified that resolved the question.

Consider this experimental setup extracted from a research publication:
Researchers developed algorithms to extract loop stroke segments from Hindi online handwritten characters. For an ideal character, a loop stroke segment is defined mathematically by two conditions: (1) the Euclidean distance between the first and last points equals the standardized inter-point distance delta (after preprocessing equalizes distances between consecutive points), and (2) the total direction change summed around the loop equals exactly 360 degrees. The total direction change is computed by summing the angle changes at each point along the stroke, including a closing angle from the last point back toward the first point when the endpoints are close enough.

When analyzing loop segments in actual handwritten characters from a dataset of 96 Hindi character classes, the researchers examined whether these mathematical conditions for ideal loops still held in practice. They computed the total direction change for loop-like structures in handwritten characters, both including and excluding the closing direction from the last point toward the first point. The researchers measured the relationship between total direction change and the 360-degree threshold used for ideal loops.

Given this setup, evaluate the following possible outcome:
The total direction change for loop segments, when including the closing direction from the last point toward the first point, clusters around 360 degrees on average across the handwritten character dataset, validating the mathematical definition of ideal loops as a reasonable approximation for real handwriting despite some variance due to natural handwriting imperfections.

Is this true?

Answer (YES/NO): NO